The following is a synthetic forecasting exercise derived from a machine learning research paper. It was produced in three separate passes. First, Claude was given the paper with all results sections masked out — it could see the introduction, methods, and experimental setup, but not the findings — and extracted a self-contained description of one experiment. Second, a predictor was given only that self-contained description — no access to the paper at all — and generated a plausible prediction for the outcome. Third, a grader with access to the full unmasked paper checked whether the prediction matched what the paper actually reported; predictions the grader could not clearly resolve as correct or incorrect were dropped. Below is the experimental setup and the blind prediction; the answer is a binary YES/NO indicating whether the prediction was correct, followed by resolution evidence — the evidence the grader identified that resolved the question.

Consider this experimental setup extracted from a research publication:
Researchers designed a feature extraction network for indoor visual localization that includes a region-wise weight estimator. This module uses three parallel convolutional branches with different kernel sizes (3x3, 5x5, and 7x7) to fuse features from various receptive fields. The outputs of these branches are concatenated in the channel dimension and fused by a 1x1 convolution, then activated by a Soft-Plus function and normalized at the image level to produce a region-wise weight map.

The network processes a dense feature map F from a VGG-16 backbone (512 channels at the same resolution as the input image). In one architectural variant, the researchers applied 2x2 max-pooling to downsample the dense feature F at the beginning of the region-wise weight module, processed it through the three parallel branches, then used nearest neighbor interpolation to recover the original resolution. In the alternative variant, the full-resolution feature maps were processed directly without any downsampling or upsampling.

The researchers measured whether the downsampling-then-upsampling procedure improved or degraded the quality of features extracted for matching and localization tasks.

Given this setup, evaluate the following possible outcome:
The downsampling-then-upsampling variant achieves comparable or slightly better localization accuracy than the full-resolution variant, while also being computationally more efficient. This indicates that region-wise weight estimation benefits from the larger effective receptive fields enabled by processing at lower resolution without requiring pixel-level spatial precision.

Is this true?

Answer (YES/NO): YES